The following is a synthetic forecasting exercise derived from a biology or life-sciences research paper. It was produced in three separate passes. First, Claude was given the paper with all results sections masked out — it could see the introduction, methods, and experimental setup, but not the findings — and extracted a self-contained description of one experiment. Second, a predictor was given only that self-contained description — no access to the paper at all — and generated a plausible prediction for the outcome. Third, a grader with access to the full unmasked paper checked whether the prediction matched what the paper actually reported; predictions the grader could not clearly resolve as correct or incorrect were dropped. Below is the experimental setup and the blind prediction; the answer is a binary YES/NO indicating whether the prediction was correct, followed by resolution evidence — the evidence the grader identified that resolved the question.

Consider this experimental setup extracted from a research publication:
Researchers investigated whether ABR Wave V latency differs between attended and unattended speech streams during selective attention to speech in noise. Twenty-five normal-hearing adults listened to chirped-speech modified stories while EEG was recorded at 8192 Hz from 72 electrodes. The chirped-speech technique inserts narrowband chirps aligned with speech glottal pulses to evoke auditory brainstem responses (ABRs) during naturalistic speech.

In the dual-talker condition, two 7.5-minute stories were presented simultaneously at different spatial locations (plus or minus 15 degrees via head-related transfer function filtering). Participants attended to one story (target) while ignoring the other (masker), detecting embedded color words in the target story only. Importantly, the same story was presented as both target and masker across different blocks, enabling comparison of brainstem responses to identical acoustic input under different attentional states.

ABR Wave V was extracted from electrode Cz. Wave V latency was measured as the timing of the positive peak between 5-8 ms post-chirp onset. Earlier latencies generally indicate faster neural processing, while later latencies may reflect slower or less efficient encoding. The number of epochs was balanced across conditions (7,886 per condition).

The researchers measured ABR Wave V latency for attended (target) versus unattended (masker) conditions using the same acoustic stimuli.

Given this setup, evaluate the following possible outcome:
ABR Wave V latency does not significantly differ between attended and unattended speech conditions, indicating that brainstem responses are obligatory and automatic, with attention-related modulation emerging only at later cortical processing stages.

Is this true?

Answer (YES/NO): NO